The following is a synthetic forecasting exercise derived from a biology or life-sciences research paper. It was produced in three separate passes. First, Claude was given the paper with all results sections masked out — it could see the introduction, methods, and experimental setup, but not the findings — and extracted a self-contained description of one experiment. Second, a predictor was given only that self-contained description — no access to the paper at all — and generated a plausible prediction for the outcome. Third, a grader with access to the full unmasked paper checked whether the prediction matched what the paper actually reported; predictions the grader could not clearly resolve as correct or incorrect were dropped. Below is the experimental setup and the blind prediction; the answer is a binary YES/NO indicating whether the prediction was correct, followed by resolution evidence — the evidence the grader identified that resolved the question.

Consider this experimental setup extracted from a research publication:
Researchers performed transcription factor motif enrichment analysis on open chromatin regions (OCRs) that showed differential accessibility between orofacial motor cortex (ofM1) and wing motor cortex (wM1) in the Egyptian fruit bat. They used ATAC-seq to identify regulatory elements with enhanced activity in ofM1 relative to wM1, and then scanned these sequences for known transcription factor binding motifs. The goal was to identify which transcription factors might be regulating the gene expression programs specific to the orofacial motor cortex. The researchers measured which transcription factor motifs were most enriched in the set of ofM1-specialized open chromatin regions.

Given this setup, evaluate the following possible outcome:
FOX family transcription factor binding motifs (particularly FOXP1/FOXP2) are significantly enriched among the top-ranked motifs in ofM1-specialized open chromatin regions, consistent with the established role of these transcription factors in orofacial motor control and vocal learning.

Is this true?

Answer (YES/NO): NO